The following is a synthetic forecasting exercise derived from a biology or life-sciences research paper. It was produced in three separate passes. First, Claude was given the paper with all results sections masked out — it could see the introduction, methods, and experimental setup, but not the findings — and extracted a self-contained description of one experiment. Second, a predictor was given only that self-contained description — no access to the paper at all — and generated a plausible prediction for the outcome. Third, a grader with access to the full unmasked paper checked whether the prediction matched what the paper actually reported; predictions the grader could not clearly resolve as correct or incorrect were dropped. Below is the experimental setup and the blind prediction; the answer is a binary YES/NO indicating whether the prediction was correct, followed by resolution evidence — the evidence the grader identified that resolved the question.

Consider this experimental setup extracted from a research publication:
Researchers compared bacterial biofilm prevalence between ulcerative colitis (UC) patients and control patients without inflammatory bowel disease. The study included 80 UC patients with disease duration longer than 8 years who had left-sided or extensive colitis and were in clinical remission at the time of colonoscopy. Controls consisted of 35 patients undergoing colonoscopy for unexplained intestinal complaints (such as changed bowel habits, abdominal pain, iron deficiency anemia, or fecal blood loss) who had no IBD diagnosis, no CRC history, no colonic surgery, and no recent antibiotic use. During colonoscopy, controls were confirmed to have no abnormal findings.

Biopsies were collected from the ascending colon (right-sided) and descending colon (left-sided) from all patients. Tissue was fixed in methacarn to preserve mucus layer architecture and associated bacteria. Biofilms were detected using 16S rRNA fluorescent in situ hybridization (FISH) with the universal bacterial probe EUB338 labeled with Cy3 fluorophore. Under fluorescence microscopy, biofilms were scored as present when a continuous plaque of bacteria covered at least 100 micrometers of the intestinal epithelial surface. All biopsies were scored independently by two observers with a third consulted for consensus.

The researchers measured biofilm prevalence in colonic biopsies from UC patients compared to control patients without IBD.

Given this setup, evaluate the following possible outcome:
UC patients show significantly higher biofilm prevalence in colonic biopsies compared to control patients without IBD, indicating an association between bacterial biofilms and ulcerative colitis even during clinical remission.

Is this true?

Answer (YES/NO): NO